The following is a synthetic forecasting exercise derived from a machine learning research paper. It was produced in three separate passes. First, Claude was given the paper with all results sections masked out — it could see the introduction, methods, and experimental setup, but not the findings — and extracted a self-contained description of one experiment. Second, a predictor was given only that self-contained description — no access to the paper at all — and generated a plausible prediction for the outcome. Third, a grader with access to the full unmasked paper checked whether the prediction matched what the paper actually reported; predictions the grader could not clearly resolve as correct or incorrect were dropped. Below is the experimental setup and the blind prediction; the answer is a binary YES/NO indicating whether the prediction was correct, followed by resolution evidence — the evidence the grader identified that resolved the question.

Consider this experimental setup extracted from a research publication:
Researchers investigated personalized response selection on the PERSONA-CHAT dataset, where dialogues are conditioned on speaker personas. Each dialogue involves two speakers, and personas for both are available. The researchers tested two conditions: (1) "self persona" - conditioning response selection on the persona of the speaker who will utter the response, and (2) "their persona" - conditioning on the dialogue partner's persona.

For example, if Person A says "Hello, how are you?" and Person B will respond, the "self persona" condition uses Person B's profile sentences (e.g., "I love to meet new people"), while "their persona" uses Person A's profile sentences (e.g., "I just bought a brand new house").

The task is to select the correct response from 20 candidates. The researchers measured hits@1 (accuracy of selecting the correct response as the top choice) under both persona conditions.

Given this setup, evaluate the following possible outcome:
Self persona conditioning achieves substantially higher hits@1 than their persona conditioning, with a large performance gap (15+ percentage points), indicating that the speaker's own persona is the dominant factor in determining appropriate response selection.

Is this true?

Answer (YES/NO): NO